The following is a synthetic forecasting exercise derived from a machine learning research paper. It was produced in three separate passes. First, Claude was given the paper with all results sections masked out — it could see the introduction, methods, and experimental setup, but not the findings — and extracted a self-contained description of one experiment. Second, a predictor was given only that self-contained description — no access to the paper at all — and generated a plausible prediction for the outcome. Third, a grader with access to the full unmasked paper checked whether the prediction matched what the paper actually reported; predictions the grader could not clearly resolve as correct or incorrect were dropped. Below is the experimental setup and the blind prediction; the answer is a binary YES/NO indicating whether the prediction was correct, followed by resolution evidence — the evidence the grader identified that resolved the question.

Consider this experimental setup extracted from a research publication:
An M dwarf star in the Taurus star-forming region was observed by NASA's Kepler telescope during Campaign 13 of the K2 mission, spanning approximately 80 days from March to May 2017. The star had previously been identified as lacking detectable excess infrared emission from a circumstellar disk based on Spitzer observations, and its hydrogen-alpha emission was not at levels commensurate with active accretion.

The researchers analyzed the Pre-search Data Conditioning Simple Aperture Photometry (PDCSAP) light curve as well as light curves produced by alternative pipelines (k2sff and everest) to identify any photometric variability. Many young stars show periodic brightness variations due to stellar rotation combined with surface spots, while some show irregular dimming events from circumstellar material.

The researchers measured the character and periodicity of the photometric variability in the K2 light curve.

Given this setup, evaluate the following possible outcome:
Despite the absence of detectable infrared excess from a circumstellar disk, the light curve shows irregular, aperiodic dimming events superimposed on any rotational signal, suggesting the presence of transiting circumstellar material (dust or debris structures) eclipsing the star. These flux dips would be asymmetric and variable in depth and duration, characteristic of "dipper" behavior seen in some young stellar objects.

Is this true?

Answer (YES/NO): NO